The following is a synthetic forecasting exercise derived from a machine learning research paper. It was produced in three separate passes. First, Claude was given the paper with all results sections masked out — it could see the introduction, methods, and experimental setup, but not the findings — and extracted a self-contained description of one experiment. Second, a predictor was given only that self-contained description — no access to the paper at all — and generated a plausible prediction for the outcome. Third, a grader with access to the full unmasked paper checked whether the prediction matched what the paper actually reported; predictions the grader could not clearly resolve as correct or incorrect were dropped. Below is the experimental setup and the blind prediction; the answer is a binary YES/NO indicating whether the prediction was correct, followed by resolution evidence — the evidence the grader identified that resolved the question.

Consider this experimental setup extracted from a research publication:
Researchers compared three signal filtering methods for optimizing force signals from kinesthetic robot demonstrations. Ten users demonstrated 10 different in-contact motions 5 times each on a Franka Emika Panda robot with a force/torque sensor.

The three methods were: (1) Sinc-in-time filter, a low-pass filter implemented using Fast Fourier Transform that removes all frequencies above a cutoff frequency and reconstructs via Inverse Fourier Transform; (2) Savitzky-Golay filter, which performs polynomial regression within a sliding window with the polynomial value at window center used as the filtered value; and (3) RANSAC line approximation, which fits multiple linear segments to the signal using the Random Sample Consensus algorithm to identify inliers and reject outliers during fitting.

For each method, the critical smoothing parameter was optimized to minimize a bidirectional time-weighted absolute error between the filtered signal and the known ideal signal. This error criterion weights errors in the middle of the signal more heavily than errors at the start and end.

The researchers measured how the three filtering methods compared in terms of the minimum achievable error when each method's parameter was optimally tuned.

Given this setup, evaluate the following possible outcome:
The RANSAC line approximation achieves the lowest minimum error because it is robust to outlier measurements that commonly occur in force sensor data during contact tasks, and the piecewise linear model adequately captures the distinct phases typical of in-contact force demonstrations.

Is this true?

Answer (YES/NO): NO